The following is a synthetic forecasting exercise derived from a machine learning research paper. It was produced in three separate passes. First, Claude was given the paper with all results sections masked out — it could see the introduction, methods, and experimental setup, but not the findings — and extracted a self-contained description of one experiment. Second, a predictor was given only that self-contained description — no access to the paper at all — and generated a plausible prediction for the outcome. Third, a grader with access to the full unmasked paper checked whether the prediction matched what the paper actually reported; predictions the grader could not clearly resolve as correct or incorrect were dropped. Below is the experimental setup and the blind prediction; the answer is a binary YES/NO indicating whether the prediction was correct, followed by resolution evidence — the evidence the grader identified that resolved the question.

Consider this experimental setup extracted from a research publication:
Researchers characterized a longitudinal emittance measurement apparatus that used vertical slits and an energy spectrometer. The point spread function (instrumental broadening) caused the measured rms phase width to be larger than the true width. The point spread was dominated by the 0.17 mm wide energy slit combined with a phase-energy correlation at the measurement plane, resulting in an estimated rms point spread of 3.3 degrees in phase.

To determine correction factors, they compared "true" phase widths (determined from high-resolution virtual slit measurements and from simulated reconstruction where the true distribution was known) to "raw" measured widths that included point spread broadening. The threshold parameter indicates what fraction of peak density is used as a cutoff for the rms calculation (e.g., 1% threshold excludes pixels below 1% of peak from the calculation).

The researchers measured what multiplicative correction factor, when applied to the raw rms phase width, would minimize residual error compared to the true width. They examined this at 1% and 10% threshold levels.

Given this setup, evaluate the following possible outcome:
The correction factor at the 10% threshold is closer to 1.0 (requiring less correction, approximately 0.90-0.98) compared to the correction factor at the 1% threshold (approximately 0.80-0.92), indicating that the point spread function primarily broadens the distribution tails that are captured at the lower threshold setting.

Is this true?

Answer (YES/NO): NO